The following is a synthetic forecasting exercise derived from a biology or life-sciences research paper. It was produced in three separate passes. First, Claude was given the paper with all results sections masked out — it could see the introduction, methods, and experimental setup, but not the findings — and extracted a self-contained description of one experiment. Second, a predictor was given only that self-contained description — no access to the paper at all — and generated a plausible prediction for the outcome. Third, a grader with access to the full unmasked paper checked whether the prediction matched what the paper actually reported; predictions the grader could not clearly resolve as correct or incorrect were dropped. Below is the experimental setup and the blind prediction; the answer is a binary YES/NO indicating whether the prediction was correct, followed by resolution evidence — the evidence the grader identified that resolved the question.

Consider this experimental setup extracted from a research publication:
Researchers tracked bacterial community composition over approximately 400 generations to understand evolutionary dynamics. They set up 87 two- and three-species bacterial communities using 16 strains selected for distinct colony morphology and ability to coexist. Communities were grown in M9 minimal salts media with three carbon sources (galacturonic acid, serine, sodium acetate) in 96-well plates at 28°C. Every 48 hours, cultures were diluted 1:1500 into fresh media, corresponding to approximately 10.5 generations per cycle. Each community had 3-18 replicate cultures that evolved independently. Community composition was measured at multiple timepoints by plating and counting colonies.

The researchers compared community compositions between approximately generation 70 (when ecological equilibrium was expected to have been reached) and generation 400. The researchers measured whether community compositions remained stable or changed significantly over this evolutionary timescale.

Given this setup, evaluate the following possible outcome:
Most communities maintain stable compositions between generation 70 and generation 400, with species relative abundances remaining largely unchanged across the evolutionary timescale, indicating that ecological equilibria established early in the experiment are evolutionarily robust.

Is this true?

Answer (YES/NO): NO